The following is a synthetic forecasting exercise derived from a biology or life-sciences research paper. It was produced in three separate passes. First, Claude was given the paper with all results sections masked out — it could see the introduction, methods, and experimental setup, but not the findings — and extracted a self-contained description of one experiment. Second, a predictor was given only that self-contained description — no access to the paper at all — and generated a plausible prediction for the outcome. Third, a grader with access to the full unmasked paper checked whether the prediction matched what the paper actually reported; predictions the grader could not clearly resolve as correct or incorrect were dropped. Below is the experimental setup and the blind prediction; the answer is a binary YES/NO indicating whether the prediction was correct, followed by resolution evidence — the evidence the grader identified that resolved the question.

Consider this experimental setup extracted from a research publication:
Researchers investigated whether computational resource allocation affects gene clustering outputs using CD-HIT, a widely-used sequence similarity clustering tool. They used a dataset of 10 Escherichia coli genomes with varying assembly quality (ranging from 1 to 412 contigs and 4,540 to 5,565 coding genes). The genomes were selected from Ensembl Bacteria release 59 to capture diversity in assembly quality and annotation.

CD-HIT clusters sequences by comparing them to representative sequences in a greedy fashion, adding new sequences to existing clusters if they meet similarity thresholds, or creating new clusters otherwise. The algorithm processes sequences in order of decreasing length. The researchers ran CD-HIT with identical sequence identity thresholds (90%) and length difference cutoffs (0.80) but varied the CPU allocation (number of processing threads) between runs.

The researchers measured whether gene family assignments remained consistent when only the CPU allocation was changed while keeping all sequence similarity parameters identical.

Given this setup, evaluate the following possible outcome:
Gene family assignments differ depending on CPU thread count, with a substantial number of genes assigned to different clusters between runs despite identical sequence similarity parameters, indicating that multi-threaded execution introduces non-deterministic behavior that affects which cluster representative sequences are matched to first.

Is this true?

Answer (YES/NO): NO